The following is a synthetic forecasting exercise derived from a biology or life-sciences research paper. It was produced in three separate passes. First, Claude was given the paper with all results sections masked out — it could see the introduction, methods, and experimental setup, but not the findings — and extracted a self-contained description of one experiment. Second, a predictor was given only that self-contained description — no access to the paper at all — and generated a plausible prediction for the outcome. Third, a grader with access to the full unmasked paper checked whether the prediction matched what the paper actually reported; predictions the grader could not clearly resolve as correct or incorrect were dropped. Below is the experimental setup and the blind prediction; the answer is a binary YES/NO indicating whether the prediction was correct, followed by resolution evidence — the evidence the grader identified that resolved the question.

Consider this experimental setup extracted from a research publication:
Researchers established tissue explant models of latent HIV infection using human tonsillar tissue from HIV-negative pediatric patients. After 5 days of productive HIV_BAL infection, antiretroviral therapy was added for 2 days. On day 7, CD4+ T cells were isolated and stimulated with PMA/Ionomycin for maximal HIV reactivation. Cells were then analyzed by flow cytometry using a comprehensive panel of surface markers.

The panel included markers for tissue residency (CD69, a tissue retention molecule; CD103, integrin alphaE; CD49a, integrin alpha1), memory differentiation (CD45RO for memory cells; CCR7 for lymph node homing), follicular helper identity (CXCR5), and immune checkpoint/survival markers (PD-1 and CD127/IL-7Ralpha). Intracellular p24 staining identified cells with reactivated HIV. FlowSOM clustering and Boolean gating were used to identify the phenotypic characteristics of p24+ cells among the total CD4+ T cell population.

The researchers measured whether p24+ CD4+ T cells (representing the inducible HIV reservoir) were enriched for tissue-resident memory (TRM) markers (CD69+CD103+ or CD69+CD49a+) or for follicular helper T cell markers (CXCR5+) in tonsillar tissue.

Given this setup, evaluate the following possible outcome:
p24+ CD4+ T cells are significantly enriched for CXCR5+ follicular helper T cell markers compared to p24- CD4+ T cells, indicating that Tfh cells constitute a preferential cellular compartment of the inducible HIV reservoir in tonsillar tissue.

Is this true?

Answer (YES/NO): YES